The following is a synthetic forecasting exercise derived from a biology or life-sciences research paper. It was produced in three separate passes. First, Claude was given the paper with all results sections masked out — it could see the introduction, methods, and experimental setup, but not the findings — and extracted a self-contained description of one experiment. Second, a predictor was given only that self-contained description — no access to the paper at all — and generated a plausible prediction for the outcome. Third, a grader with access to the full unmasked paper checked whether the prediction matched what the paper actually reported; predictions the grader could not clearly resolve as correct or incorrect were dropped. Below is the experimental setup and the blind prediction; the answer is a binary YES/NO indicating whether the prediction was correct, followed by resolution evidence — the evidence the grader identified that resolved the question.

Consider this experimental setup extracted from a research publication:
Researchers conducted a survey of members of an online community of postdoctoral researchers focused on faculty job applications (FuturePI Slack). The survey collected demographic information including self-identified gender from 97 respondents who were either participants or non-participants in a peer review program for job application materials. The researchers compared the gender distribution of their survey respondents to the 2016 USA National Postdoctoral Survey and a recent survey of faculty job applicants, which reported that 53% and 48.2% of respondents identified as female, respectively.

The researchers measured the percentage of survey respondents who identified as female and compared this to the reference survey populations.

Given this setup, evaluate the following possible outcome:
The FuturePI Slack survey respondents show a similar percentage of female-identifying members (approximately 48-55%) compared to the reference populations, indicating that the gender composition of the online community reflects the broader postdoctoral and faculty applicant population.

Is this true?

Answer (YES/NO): NO